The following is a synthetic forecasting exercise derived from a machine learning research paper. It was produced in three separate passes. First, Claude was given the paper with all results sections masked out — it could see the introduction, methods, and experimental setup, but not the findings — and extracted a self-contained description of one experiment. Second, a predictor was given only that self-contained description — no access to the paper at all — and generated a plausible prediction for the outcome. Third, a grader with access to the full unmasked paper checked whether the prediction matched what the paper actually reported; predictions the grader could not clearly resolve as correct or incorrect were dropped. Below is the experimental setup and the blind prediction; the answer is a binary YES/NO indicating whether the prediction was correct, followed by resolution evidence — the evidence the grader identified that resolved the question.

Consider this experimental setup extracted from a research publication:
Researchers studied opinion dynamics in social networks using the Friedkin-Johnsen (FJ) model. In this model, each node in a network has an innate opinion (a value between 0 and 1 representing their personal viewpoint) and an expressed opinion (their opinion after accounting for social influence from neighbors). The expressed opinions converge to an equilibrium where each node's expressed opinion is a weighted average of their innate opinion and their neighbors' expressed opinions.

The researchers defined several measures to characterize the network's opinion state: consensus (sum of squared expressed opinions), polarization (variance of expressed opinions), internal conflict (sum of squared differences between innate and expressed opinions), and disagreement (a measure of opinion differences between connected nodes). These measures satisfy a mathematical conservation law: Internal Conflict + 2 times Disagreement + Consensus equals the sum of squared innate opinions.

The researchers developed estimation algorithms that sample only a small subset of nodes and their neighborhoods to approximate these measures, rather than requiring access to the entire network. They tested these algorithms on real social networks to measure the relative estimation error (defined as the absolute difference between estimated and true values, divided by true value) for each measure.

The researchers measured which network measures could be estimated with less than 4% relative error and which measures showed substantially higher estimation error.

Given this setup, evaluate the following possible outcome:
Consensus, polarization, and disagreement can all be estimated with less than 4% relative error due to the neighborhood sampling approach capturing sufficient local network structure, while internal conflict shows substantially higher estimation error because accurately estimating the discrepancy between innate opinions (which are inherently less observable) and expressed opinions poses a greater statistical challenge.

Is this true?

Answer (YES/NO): NO